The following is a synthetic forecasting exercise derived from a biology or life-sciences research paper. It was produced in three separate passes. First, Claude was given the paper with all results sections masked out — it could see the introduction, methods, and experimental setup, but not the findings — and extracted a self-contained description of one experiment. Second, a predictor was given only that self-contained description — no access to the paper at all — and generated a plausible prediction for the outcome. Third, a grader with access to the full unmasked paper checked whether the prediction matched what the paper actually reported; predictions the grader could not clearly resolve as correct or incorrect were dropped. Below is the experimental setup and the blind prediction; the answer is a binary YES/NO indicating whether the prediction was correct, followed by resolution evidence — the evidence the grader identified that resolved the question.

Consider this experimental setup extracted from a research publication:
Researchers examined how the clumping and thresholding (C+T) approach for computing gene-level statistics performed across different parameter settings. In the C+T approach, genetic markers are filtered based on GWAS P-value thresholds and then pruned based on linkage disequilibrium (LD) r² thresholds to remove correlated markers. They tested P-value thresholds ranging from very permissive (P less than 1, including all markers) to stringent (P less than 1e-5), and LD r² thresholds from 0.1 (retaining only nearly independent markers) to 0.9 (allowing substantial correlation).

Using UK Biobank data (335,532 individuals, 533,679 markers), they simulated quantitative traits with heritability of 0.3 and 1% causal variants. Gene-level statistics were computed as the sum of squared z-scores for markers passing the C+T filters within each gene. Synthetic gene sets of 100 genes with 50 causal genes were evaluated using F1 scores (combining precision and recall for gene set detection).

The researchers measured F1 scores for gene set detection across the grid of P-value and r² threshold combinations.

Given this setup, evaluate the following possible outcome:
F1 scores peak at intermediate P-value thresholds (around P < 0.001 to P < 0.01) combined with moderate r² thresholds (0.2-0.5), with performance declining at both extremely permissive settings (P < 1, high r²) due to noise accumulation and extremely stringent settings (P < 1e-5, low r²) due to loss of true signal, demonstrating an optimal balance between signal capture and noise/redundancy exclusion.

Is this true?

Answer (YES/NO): NO